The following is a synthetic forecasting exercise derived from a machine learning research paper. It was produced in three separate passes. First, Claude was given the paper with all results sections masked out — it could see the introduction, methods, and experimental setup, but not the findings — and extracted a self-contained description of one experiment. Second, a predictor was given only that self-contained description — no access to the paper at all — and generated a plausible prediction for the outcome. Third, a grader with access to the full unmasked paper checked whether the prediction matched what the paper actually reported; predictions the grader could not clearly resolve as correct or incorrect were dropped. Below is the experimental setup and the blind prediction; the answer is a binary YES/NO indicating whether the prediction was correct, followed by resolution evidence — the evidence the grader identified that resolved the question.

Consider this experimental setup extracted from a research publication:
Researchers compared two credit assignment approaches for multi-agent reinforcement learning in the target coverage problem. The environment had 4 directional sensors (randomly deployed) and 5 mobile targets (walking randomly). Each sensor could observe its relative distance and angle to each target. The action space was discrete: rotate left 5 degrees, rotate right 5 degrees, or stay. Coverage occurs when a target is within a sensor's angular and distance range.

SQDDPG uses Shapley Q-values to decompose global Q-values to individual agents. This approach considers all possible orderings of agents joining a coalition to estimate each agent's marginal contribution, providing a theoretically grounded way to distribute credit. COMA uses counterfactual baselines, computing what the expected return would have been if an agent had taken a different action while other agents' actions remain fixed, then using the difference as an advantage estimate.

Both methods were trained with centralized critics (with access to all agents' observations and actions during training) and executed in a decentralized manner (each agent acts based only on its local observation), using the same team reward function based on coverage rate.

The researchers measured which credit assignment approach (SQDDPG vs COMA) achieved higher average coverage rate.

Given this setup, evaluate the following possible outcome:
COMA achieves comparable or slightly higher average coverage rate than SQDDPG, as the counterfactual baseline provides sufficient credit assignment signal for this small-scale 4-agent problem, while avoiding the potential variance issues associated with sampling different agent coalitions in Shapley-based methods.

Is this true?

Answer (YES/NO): NO